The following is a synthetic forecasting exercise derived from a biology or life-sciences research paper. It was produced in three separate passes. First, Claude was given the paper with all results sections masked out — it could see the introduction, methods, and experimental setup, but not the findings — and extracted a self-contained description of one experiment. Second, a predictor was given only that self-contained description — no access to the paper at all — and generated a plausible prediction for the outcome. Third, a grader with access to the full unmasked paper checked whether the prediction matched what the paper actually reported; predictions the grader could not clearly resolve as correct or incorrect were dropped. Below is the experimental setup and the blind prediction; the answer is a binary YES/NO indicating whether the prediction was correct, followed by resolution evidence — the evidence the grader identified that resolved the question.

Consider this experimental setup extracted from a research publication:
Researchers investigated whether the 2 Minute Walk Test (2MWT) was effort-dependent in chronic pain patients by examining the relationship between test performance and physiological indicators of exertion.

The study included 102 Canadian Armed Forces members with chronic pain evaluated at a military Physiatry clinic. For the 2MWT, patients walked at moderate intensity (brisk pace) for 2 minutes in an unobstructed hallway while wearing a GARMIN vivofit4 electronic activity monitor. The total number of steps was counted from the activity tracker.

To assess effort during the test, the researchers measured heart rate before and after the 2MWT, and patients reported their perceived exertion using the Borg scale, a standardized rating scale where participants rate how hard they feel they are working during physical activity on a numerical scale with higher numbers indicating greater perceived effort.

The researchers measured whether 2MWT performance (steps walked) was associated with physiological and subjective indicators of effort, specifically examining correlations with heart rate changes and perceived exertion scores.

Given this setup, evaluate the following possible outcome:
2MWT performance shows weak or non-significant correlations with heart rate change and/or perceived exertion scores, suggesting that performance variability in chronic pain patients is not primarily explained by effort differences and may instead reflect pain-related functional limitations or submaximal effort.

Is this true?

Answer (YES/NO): NO